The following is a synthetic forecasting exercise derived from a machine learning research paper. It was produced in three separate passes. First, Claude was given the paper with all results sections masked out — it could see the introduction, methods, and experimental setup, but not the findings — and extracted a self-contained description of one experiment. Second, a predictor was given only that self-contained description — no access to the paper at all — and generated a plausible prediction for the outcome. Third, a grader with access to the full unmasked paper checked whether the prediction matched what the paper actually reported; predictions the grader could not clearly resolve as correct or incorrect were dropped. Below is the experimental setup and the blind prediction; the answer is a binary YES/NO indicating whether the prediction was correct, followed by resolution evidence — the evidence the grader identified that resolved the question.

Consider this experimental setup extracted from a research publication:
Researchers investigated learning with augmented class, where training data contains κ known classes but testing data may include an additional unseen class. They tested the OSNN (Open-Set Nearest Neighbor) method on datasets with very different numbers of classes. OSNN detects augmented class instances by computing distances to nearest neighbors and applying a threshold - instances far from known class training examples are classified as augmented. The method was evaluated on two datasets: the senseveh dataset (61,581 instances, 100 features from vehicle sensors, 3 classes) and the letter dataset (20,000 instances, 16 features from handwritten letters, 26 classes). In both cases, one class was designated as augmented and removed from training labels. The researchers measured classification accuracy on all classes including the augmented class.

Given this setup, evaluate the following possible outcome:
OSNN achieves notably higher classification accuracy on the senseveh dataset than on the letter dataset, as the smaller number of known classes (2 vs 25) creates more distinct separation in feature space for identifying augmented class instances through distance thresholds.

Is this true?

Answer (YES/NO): NO